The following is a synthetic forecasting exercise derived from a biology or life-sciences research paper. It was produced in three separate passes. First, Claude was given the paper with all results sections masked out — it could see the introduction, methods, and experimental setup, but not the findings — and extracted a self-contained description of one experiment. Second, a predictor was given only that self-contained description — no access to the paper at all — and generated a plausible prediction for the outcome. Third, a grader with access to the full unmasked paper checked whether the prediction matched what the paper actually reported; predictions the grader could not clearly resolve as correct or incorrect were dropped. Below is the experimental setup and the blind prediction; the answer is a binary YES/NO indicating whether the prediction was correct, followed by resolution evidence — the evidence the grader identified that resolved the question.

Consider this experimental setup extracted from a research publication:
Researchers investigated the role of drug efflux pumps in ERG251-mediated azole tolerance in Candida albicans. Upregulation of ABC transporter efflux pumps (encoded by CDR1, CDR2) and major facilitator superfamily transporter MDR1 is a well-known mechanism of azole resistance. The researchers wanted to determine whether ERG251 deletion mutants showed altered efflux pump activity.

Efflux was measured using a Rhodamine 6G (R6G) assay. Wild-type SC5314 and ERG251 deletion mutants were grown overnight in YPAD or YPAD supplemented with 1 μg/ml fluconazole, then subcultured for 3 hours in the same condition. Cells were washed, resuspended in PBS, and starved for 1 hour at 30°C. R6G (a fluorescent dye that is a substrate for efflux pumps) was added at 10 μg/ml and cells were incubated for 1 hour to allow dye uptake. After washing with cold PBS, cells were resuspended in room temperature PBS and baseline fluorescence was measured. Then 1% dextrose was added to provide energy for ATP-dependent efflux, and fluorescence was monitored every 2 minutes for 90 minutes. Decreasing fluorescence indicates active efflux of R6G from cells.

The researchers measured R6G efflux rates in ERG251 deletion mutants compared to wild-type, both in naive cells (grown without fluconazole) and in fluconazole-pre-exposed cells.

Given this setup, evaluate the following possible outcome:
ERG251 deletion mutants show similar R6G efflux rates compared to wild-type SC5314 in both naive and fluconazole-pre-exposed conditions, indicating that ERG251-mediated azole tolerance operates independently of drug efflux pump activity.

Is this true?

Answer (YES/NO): YES